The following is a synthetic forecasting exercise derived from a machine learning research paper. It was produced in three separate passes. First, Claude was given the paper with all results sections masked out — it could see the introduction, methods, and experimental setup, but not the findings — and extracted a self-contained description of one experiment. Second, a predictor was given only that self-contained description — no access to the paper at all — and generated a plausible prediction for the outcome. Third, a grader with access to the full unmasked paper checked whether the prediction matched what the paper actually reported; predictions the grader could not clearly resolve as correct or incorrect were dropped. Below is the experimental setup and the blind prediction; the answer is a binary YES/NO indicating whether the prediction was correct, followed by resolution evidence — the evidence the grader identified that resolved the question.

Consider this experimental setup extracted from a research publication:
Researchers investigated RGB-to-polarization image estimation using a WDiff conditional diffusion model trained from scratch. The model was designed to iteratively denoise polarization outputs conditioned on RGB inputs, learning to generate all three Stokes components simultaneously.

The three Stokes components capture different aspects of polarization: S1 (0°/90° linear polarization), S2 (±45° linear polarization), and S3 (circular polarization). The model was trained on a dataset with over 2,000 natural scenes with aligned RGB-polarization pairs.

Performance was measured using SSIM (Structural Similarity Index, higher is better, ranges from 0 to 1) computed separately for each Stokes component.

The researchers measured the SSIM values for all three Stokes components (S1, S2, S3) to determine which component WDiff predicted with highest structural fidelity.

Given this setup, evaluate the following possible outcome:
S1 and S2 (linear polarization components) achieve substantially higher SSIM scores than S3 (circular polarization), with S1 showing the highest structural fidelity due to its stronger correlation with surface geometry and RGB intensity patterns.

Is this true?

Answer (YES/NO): NO